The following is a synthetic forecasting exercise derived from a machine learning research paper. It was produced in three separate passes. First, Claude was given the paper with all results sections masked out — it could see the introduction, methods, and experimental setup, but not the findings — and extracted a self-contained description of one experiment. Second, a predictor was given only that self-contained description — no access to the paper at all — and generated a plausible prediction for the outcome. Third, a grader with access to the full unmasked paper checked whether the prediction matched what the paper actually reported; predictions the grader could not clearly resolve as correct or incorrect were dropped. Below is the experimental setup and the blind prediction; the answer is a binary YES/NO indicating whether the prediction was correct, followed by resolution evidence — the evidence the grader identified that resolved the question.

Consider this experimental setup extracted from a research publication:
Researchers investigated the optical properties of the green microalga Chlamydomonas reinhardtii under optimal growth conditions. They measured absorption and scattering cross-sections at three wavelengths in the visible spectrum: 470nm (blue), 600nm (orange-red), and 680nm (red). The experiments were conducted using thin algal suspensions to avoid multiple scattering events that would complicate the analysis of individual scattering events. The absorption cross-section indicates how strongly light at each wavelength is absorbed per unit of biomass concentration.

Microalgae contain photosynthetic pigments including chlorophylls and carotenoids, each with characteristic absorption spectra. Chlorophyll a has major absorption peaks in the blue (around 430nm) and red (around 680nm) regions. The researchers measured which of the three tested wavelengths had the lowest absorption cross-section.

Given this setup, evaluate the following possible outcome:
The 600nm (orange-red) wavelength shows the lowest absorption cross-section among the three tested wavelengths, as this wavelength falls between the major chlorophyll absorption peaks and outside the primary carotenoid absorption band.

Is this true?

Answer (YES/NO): YES